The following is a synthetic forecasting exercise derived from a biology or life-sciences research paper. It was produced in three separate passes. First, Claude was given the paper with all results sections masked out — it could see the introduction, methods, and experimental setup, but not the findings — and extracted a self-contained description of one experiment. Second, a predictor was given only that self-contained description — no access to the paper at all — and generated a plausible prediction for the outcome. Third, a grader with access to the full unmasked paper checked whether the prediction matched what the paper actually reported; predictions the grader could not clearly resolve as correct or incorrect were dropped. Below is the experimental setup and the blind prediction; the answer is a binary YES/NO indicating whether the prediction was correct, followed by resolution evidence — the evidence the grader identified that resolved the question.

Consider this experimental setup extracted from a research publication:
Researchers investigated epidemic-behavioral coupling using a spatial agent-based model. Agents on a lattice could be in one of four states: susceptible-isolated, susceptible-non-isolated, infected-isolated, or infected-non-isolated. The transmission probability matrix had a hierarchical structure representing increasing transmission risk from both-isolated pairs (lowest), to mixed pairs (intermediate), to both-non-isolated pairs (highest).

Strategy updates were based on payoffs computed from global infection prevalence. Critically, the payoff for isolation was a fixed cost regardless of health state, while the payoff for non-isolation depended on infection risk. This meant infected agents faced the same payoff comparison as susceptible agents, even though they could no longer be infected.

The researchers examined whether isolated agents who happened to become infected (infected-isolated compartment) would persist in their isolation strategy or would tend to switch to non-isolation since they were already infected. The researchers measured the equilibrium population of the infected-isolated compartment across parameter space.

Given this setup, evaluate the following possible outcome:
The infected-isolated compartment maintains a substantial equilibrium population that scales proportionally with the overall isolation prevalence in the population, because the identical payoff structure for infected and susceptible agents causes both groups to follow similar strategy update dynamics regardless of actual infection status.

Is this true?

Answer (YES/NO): NO